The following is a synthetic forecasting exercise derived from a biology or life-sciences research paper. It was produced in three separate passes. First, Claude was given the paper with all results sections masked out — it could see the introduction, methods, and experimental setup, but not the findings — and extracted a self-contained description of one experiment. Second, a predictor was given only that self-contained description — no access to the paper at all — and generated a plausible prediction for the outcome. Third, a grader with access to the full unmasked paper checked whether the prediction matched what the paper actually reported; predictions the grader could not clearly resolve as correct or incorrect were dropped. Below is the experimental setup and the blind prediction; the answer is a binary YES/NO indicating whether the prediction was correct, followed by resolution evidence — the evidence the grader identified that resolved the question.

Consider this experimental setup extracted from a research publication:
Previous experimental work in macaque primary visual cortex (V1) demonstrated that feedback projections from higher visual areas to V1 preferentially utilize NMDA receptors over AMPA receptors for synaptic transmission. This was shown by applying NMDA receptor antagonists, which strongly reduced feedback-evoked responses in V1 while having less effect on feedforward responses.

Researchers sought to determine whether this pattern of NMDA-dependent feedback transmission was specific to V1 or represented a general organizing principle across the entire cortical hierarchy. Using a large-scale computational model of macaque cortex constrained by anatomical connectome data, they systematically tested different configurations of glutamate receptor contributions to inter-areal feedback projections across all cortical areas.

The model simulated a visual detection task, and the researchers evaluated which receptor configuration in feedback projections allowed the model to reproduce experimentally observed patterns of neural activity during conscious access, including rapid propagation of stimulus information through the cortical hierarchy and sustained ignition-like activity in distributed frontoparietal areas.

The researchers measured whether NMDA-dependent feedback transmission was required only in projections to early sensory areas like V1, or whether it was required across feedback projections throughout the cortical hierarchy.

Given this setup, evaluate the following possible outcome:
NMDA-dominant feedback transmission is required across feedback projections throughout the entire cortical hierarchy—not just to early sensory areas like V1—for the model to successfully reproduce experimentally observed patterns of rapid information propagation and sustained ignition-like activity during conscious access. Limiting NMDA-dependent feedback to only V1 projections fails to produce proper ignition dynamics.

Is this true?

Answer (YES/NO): YES